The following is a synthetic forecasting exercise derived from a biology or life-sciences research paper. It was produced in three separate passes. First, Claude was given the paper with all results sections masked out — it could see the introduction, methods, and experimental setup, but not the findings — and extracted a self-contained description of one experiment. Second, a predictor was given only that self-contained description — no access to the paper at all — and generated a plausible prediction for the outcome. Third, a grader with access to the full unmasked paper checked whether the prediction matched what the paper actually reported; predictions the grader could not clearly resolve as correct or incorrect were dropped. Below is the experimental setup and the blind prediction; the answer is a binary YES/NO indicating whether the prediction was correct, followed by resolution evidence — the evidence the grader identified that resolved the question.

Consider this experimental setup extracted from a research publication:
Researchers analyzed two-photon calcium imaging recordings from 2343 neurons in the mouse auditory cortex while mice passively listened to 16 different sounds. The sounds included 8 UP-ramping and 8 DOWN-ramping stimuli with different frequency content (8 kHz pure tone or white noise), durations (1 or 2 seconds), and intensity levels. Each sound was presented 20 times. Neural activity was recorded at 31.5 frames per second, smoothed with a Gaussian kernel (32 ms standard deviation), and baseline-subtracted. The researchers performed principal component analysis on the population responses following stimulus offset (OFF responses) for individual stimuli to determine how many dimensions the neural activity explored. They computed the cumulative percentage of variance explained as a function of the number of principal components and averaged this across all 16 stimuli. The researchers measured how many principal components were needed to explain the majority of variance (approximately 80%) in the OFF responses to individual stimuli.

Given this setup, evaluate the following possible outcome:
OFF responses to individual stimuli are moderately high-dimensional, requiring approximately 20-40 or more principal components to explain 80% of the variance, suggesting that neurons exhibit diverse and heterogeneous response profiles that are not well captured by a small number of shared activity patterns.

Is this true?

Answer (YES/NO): NO